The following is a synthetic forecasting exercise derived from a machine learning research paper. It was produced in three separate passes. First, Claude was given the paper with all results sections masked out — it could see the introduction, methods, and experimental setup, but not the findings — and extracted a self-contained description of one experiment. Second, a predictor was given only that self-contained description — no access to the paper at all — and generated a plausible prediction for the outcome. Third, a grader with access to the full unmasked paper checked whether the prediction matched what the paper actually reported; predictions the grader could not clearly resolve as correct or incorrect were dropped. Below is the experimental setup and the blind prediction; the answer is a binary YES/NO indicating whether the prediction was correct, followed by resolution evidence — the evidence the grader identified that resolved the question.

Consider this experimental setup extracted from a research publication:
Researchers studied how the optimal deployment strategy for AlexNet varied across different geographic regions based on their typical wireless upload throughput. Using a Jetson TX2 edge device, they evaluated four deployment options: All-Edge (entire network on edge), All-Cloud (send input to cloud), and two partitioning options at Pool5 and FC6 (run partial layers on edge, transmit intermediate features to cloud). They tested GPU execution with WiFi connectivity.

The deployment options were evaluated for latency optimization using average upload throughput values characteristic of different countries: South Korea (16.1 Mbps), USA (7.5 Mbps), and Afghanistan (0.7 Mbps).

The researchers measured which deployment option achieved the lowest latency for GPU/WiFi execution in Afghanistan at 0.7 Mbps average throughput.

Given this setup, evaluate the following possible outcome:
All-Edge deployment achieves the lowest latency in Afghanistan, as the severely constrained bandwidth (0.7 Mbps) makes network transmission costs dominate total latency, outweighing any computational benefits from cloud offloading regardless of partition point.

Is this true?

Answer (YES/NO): YES